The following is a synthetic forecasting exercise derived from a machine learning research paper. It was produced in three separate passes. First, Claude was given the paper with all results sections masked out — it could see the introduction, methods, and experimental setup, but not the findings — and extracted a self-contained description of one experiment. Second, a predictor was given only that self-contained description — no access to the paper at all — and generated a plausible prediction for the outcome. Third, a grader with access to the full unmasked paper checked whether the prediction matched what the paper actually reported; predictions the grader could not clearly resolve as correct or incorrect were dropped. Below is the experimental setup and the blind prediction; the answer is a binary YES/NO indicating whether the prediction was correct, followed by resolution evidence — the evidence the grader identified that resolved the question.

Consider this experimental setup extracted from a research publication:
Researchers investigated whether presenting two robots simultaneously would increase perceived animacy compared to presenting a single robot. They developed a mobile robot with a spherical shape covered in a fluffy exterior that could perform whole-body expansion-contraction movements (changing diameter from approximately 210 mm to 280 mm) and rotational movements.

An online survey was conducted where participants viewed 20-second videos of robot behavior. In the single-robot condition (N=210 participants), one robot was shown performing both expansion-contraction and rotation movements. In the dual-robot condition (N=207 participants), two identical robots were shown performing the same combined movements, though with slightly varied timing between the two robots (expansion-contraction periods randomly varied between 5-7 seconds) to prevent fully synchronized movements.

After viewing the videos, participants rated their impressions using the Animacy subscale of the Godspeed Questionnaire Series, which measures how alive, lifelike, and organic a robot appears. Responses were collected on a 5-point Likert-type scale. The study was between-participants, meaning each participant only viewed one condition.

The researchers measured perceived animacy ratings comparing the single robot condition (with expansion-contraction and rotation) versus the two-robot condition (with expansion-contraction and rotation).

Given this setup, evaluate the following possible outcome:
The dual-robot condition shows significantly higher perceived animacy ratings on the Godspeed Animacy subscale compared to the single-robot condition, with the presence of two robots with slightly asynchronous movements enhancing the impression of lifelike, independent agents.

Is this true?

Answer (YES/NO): NO